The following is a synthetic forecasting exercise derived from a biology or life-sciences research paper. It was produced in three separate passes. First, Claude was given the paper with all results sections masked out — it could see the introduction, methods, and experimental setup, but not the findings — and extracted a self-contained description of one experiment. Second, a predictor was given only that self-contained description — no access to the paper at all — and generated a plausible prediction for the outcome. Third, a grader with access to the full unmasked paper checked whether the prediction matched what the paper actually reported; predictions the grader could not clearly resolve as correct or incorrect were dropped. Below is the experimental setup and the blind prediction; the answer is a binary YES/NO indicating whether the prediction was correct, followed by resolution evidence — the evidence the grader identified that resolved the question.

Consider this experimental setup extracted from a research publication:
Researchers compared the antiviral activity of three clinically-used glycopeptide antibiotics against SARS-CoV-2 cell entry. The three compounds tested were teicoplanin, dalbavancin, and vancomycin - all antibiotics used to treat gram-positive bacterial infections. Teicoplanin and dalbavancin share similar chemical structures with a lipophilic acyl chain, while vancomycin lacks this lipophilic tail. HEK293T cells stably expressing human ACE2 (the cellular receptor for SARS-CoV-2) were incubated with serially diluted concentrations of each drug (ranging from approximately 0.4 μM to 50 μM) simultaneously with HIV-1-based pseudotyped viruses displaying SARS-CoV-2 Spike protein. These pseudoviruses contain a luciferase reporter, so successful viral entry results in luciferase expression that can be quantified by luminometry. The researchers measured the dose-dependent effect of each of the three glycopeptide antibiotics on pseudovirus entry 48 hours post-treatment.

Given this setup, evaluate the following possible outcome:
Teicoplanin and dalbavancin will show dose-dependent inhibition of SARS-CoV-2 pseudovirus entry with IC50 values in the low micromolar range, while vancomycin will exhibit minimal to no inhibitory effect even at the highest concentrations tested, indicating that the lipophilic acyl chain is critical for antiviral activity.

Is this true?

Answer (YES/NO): YES